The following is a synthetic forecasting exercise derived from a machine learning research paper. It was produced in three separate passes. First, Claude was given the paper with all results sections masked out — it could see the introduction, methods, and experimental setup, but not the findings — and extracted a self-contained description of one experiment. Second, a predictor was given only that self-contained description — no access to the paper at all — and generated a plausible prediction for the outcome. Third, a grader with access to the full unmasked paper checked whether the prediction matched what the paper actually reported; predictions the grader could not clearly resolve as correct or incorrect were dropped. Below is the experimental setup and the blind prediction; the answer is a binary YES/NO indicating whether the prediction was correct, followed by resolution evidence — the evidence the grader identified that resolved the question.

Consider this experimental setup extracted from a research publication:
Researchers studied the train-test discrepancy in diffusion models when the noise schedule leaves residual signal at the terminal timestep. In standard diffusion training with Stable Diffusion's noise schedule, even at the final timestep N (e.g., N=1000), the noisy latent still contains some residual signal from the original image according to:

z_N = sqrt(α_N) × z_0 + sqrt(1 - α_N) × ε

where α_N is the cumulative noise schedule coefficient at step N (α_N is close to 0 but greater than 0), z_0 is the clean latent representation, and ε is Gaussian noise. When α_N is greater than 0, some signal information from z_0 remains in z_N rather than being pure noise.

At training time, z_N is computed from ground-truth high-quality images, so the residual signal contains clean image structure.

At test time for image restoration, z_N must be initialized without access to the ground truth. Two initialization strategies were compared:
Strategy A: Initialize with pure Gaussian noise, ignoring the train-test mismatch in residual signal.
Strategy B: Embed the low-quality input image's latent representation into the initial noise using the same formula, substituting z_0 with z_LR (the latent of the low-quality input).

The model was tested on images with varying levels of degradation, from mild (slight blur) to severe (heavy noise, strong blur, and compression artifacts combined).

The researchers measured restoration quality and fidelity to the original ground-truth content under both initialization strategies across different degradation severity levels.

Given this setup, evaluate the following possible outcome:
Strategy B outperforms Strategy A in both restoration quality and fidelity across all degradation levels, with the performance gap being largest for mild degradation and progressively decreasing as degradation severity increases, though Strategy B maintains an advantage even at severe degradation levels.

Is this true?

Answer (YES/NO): NO